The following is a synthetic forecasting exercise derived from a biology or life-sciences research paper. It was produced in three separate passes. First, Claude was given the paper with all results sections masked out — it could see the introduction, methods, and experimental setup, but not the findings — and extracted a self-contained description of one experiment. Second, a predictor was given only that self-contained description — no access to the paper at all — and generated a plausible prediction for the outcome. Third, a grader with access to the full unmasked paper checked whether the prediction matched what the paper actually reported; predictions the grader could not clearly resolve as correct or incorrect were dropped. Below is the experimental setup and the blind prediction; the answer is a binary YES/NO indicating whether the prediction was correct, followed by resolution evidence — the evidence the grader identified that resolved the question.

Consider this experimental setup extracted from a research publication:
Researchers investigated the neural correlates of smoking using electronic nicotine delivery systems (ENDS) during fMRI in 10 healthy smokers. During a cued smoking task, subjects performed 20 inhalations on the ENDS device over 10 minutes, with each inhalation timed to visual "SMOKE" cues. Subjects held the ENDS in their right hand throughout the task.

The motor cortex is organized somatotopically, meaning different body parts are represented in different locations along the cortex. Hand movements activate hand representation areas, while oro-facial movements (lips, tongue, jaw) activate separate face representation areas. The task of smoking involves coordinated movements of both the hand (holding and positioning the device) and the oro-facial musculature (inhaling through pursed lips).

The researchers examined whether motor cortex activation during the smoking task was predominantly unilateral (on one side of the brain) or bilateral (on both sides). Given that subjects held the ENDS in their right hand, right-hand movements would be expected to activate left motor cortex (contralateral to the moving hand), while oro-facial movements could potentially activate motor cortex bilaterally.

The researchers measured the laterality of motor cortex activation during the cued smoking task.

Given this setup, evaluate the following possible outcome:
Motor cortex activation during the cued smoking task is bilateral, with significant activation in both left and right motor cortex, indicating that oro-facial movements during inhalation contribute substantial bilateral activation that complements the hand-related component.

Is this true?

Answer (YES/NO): NO